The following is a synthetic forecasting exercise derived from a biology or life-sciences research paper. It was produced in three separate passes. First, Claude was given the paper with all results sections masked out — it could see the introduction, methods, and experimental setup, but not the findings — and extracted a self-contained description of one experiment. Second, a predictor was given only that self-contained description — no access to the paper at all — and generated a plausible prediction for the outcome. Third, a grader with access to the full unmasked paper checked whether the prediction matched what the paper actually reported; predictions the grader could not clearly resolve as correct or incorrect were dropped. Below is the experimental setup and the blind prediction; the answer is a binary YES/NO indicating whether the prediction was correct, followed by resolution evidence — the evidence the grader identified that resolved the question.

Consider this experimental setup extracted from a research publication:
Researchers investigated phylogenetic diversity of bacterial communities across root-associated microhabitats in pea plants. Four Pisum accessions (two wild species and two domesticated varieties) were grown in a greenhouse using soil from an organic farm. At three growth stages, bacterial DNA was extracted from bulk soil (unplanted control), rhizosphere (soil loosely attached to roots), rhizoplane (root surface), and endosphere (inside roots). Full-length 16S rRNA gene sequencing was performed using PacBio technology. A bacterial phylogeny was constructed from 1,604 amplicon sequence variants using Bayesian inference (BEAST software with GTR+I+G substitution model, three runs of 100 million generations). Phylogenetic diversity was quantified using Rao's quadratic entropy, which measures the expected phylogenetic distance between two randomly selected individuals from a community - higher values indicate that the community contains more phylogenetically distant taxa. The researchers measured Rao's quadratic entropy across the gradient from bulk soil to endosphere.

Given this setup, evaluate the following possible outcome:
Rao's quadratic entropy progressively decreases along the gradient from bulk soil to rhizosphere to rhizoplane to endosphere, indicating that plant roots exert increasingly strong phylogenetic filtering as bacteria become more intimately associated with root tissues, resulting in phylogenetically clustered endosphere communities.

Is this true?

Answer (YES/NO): YES